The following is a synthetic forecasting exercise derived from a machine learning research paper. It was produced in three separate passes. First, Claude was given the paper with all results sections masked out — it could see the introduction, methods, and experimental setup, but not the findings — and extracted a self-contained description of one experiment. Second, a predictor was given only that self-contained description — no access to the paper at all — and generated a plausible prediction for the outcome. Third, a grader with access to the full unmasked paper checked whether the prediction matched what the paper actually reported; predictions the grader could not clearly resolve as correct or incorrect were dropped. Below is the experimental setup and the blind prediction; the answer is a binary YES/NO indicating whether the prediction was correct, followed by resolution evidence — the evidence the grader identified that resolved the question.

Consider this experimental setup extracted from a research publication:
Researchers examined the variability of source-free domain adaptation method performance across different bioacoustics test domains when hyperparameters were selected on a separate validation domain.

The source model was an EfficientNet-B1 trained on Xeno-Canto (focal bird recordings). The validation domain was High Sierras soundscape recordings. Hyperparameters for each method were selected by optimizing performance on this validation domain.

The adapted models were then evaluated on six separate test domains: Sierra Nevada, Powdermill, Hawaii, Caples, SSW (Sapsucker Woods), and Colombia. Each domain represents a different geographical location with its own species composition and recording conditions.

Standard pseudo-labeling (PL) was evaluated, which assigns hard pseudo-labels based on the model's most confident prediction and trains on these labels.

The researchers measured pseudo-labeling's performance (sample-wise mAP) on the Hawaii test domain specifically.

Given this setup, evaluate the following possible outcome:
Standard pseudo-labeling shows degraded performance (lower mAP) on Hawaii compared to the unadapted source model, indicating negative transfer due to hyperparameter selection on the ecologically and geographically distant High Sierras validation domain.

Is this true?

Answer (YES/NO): YES